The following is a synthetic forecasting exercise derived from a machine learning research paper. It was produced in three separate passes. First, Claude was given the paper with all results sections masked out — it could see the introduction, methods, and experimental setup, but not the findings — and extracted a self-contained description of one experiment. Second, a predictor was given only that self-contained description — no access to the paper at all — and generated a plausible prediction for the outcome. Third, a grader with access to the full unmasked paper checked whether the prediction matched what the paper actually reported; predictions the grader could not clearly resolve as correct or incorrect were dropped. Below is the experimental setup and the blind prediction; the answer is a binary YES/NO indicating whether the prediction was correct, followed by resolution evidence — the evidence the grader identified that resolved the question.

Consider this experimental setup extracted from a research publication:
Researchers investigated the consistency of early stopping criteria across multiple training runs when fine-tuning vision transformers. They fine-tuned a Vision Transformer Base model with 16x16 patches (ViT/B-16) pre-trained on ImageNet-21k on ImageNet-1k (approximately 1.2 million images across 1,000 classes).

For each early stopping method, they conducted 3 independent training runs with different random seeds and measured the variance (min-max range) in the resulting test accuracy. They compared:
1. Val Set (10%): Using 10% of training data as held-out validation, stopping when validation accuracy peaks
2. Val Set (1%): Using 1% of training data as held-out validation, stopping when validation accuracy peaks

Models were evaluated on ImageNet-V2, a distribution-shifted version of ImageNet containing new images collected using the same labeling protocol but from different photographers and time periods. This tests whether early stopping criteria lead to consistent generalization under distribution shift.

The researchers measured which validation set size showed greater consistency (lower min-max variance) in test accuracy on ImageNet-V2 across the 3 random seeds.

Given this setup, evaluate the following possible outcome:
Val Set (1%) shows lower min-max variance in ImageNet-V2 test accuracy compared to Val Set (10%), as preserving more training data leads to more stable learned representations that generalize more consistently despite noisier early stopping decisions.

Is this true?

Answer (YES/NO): YES